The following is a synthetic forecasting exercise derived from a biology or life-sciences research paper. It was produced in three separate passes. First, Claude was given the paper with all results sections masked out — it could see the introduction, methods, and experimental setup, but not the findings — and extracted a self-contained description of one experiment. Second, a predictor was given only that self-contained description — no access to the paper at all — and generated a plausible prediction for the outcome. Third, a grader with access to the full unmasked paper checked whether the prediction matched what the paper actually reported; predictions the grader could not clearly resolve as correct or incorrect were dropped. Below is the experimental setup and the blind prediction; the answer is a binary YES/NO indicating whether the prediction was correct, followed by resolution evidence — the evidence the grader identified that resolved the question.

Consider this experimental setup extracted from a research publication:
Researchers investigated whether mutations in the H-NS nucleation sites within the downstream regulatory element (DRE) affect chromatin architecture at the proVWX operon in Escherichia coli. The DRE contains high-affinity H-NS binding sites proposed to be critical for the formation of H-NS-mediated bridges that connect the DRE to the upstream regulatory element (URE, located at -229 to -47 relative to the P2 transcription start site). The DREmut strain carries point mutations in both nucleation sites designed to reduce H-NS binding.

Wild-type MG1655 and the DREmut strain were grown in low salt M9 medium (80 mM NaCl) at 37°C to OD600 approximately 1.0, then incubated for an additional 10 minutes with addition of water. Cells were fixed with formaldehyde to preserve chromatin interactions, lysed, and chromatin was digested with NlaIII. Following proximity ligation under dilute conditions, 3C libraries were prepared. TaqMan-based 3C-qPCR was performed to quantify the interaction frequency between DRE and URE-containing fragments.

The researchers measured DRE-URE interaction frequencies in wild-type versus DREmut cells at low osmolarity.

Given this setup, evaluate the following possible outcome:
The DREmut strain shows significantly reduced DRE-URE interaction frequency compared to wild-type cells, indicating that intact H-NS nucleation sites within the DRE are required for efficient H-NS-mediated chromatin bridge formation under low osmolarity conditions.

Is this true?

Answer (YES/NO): YES